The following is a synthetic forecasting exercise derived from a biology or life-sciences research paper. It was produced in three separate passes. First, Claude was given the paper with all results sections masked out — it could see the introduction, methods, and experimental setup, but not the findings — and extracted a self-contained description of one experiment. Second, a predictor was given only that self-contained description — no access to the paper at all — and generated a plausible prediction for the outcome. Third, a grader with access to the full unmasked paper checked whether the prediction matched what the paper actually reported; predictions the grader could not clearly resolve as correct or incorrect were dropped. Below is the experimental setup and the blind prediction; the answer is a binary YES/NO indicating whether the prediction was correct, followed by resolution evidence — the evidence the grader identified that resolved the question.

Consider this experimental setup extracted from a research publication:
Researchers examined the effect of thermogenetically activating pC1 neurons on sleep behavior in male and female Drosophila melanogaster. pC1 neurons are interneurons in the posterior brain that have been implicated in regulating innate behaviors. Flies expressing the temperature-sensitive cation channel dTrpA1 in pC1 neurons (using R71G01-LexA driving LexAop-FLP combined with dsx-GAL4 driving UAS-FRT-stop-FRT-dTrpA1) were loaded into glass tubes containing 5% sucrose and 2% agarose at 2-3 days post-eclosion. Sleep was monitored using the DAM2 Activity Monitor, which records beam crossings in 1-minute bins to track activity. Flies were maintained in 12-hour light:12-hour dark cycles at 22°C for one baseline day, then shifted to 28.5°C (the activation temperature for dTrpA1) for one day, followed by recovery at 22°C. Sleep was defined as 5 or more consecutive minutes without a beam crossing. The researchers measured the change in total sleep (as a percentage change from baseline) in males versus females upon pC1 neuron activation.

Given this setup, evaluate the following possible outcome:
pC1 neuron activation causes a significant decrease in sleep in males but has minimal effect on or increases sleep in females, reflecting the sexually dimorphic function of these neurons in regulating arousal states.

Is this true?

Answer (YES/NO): YES